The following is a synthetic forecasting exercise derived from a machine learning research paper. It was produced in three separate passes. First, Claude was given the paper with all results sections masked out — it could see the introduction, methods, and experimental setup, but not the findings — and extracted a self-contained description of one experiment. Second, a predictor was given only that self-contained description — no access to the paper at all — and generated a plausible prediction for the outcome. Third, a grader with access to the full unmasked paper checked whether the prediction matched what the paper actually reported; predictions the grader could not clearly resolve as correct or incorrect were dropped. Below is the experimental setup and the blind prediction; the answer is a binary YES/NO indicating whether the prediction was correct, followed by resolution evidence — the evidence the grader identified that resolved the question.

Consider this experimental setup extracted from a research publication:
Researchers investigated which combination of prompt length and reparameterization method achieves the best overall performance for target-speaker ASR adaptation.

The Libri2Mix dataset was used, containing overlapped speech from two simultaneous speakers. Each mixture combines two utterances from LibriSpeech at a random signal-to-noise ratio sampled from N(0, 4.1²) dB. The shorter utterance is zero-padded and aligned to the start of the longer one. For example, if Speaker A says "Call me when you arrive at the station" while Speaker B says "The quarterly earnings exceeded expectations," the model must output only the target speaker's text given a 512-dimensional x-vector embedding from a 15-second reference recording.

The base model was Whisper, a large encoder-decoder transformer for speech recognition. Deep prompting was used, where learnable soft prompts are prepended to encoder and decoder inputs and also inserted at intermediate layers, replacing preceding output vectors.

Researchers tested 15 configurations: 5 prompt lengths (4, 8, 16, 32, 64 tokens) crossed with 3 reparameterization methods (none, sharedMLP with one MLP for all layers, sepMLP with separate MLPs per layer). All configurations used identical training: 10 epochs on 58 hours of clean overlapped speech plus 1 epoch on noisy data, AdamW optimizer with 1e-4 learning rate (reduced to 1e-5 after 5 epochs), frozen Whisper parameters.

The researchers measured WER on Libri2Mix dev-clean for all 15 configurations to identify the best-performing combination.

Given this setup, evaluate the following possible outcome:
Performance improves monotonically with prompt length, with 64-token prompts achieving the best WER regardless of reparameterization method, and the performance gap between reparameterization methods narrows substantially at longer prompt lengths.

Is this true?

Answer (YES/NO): NO